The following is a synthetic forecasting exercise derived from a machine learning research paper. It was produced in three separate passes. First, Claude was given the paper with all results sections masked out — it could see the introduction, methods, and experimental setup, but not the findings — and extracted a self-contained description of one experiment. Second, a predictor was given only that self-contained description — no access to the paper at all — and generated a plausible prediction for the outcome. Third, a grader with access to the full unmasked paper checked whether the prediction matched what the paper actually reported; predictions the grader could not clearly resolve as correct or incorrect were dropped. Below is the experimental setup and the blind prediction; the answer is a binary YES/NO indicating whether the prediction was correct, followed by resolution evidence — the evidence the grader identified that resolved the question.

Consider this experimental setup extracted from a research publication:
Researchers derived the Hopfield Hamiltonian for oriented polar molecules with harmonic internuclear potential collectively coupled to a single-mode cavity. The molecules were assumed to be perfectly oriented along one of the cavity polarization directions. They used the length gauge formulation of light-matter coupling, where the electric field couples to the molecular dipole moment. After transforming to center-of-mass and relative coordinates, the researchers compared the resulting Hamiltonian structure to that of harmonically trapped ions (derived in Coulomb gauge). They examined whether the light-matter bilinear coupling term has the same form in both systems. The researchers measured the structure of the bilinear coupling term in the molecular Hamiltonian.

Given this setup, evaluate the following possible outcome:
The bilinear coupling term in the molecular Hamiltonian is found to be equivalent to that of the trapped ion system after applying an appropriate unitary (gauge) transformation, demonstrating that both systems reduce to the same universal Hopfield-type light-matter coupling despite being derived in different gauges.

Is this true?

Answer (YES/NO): YES